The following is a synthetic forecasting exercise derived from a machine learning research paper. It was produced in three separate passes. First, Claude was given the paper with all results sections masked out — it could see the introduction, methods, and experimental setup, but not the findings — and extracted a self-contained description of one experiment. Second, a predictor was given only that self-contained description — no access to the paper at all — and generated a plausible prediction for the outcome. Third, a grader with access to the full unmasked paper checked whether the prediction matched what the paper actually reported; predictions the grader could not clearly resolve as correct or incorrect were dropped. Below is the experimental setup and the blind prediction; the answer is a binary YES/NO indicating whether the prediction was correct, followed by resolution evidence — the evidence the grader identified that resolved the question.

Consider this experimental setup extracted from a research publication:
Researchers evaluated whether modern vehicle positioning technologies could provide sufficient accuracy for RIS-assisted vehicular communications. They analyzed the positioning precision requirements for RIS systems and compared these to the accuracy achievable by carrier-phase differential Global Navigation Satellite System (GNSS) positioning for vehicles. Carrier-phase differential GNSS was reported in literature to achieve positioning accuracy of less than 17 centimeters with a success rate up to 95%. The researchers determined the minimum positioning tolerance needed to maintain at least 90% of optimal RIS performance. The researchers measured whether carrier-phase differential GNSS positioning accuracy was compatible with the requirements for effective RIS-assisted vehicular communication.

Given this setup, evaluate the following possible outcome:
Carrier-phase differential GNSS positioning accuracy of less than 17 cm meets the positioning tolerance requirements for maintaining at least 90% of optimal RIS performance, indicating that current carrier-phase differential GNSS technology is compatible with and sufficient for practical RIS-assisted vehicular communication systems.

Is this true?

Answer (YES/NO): YES